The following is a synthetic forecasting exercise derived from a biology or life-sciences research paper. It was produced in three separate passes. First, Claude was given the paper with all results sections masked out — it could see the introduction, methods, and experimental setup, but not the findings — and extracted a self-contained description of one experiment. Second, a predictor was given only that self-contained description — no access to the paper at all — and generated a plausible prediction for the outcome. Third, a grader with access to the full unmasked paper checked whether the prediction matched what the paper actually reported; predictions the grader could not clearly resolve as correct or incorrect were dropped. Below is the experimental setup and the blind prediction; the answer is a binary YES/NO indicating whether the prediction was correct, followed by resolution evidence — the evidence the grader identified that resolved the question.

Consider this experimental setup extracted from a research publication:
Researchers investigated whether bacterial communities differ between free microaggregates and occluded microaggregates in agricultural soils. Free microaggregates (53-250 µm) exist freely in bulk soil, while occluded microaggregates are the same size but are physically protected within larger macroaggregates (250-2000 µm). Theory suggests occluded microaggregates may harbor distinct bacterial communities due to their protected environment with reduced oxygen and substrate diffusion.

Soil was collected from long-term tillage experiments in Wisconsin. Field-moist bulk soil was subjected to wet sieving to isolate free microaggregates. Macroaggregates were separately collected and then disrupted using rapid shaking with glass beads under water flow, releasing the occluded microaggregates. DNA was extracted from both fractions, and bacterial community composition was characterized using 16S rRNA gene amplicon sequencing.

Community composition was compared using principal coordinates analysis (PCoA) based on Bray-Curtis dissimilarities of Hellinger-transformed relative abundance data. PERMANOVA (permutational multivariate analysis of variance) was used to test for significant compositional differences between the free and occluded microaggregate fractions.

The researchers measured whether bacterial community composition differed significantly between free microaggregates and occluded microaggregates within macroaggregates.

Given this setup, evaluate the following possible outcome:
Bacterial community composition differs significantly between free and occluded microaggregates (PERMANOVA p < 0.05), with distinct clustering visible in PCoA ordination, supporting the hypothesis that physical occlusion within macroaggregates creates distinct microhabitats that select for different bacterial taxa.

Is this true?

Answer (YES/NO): NO